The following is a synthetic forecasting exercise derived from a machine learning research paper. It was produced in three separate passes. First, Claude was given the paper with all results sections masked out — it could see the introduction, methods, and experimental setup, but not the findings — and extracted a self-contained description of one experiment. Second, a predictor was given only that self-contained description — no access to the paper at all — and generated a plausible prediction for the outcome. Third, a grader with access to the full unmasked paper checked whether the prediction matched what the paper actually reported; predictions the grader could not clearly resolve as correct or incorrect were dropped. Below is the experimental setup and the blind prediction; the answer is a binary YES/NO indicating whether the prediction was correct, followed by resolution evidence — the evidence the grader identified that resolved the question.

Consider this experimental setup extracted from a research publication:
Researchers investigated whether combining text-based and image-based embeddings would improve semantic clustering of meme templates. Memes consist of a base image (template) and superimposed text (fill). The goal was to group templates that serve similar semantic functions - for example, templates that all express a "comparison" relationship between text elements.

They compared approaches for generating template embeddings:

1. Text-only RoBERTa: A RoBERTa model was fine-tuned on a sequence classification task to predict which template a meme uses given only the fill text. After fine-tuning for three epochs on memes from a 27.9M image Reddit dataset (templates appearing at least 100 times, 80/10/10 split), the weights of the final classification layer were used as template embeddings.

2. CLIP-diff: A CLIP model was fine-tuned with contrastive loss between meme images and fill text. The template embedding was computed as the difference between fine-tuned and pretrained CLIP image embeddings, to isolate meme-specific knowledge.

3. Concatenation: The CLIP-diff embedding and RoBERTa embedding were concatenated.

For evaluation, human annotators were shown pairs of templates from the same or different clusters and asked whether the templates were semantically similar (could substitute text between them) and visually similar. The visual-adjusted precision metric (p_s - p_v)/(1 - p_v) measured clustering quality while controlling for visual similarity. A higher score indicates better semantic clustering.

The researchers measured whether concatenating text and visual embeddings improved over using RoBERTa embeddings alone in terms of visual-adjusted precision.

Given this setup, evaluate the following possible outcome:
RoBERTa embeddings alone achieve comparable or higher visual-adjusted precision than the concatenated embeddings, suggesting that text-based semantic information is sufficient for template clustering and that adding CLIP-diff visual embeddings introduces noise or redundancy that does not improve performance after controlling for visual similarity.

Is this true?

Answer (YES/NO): YES